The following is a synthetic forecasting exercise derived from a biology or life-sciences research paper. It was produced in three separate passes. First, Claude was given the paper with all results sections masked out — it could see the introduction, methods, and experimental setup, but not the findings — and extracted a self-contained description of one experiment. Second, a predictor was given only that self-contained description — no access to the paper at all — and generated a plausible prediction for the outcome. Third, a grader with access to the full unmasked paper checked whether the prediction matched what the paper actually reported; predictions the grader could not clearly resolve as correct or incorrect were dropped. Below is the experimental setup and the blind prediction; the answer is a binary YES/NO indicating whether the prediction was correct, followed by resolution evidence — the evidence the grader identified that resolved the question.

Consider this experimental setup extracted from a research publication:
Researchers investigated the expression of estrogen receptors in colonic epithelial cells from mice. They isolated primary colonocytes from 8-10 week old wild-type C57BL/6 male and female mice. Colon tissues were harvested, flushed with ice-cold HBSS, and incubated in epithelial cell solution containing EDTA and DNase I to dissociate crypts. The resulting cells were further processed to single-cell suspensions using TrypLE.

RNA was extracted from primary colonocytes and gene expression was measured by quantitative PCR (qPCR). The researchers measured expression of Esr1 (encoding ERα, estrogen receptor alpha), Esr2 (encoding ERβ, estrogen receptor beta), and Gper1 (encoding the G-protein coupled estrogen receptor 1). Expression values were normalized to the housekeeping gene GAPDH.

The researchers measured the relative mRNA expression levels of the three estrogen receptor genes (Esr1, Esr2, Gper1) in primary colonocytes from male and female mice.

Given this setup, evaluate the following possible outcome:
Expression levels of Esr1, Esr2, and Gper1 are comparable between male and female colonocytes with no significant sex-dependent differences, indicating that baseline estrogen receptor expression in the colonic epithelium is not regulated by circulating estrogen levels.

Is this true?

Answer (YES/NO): YES